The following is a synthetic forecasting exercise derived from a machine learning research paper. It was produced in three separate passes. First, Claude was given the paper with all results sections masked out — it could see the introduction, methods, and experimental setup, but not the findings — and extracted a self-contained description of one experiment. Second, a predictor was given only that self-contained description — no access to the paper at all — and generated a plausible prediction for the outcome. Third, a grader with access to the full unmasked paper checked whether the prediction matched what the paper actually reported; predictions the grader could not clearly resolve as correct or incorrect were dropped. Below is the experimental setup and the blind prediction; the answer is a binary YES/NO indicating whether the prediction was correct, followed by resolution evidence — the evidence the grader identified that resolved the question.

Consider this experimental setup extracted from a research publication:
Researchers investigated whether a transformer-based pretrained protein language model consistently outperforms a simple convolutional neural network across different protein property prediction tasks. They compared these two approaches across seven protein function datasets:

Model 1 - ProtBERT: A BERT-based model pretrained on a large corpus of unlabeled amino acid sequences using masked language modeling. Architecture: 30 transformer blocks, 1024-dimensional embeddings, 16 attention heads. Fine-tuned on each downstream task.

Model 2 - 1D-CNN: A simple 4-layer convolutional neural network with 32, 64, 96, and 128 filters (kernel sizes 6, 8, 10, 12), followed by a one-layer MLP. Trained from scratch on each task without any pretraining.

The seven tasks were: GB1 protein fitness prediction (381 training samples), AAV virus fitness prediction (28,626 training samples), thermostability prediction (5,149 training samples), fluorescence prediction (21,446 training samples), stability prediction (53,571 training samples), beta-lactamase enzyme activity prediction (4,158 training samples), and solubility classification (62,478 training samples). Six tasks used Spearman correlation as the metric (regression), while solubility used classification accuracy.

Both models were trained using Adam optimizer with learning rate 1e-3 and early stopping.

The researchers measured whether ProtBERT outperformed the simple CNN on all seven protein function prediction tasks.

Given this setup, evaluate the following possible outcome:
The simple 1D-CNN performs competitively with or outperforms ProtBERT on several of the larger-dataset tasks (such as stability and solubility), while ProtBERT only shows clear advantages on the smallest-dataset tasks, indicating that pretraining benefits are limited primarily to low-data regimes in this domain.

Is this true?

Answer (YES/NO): NO